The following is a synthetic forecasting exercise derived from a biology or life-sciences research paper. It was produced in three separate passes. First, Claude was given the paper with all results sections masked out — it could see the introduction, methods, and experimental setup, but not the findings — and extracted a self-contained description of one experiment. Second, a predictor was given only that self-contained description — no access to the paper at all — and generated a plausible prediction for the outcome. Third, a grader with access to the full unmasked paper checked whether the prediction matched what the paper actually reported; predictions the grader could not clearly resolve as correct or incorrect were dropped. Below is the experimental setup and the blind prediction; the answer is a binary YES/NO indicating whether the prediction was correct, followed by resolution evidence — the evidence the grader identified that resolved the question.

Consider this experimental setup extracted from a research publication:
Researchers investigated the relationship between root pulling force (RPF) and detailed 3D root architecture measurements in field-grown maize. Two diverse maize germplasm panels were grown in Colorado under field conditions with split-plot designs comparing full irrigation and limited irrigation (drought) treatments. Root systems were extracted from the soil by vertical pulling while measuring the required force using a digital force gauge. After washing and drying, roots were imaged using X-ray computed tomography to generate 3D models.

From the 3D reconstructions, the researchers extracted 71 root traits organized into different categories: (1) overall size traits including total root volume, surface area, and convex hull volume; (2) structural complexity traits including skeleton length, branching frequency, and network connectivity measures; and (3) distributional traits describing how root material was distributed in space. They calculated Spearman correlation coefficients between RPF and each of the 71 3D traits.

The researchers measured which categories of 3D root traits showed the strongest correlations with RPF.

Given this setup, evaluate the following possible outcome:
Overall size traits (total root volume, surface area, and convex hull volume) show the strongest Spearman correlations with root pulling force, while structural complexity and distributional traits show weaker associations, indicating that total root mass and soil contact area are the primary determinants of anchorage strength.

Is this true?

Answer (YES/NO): NO